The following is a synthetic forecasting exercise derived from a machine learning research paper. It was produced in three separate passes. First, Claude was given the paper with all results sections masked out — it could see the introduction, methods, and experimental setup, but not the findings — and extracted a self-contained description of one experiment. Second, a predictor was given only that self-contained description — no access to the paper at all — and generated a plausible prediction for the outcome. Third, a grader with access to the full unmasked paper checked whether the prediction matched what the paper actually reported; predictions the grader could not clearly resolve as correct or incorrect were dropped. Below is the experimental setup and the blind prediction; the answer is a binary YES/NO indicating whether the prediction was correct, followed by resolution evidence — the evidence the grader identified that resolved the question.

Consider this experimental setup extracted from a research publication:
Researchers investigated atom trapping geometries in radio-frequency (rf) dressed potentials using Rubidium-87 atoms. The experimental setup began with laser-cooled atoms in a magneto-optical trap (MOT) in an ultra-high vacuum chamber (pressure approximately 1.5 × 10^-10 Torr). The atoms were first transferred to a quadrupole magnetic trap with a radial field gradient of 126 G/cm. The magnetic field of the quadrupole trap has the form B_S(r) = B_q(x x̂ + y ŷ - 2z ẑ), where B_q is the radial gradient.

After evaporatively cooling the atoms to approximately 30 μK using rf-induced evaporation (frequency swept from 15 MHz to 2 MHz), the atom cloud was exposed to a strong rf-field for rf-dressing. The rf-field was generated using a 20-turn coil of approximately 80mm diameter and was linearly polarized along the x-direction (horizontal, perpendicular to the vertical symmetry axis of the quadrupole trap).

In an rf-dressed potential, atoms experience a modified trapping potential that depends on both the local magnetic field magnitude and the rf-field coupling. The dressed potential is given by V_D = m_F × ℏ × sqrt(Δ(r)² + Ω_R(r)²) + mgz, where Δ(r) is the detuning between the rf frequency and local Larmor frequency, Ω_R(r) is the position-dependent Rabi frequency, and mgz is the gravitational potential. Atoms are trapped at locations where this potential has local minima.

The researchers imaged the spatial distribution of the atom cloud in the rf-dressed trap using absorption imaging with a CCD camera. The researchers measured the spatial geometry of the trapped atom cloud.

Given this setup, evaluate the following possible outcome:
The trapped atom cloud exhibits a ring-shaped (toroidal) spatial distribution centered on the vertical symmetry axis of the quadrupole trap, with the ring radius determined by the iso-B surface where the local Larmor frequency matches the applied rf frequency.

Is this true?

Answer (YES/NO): NO